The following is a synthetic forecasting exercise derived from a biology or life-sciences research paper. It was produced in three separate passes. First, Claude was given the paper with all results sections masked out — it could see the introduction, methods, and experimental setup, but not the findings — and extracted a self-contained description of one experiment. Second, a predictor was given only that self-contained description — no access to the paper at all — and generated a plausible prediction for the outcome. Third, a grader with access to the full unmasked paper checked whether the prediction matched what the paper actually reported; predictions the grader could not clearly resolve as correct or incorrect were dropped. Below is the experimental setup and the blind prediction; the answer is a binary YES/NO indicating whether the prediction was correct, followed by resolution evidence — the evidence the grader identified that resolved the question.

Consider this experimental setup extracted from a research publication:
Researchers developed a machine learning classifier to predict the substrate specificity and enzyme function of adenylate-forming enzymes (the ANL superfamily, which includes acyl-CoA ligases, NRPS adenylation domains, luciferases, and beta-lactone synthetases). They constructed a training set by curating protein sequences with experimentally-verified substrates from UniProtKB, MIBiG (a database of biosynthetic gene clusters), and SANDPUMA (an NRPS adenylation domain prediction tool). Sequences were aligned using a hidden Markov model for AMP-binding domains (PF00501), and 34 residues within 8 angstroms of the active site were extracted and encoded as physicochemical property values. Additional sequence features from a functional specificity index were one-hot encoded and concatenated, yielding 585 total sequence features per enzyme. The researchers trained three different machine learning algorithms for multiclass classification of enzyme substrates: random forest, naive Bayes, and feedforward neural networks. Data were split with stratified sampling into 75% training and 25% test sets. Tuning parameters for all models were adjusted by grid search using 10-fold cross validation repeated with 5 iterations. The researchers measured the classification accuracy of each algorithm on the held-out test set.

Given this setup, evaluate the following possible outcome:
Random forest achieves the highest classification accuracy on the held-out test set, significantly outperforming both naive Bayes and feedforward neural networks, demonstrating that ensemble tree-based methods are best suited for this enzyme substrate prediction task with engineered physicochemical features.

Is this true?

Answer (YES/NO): NO